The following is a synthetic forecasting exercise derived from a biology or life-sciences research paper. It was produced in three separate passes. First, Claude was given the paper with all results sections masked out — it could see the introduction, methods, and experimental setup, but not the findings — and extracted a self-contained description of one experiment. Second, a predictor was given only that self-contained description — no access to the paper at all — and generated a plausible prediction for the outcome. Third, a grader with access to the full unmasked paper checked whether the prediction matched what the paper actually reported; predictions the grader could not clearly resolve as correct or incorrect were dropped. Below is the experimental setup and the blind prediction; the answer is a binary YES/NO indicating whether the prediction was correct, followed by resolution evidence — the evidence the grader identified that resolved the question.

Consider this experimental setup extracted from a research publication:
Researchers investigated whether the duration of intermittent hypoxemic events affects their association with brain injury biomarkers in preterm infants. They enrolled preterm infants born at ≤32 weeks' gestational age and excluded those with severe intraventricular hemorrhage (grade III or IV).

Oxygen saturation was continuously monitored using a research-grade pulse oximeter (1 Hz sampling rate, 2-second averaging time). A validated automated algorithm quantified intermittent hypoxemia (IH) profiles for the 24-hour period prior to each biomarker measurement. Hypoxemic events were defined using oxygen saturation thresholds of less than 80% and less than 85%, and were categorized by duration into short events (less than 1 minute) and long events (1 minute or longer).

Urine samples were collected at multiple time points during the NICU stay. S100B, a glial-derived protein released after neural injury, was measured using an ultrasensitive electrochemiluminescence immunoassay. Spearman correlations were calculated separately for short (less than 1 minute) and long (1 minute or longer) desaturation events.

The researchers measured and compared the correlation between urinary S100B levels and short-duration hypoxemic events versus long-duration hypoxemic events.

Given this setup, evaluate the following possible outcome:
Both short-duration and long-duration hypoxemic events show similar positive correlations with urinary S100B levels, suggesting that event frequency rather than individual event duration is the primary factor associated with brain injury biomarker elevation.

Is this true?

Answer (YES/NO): NO